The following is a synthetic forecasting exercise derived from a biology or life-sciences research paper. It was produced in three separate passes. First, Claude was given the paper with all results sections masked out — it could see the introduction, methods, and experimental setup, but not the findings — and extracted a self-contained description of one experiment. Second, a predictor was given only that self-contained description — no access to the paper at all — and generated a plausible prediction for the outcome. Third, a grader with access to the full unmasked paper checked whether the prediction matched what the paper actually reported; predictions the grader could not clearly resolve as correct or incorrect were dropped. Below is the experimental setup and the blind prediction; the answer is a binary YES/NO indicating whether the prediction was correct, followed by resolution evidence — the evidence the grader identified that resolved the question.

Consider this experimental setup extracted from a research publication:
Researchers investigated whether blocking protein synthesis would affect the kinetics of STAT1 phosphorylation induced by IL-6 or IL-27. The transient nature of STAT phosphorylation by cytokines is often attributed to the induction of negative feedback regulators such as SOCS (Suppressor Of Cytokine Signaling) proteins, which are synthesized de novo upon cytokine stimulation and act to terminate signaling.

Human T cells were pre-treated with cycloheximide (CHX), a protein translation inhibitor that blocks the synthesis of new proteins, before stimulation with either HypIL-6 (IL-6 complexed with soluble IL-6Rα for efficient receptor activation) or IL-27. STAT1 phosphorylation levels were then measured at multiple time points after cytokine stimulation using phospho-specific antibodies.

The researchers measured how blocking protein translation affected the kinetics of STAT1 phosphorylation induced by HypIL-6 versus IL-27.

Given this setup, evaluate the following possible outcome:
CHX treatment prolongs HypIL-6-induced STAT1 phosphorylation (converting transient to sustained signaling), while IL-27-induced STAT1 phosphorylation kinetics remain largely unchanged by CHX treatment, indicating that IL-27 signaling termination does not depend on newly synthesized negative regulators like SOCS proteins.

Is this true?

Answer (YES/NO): NO